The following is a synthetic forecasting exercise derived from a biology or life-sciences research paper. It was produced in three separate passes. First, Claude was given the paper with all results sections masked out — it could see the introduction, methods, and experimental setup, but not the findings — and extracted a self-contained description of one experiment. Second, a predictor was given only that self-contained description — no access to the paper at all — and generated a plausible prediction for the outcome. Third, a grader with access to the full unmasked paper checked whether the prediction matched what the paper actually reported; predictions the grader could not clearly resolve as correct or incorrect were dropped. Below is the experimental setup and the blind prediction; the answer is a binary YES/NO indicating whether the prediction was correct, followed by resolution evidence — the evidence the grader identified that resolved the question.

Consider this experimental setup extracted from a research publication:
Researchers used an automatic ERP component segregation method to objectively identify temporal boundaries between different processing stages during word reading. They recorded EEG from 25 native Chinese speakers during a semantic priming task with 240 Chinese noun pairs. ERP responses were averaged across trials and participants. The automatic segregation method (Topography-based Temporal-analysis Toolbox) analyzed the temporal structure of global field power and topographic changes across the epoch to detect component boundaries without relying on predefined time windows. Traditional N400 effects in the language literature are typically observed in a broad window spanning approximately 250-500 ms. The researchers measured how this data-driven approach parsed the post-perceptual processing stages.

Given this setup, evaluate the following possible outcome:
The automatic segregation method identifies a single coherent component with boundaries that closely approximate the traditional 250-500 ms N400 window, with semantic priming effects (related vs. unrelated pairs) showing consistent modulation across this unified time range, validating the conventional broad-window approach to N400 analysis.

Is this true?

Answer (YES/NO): NO